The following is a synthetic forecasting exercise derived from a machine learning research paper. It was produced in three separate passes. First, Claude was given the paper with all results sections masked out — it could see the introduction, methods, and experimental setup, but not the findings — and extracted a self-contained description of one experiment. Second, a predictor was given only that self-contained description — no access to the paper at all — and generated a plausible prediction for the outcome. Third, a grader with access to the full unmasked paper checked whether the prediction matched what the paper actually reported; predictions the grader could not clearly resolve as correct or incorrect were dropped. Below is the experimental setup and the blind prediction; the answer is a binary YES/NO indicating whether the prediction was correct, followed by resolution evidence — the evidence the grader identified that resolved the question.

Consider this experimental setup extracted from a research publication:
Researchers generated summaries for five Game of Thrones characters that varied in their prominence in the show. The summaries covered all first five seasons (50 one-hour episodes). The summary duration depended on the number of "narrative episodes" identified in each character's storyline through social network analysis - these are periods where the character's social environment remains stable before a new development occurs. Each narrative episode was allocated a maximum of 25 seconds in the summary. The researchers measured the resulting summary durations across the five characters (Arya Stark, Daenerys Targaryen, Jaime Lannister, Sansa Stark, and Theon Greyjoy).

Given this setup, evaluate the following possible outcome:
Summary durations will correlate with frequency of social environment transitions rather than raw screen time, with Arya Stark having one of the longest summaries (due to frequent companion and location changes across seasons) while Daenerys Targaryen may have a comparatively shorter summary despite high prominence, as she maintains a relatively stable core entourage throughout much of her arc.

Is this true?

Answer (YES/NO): YES